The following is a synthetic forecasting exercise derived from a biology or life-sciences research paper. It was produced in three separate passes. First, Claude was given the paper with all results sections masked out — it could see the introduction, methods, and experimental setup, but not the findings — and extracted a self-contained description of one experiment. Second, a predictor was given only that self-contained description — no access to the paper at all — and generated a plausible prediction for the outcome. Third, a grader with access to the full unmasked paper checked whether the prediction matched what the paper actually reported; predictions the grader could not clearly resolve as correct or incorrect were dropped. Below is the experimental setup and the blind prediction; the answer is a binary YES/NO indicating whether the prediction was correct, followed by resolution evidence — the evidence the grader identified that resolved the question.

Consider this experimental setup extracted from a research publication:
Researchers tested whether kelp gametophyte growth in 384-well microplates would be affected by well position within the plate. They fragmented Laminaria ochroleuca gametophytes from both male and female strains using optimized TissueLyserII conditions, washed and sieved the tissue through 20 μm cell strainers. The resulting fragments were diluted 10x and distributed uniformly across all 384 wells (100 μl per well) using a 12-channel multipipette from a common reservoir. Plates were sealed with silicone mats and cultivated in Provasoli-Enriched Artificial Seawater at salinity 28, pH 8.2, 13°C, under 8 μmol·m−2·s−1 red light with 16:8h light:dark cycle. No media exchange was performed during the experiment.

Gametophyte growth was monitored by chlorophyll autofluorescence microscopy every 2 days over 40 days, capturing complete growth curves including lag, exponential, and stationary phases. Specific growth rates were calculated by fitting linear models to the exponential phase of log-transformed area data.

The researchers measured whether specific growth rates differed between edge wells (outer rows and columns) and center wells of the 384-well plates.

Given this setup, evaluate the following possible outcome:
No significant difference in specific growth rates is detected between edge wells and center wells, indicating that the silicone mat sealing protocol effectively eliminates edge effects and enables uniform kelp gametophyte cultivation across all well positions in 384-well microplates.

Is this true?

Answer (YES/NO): NO